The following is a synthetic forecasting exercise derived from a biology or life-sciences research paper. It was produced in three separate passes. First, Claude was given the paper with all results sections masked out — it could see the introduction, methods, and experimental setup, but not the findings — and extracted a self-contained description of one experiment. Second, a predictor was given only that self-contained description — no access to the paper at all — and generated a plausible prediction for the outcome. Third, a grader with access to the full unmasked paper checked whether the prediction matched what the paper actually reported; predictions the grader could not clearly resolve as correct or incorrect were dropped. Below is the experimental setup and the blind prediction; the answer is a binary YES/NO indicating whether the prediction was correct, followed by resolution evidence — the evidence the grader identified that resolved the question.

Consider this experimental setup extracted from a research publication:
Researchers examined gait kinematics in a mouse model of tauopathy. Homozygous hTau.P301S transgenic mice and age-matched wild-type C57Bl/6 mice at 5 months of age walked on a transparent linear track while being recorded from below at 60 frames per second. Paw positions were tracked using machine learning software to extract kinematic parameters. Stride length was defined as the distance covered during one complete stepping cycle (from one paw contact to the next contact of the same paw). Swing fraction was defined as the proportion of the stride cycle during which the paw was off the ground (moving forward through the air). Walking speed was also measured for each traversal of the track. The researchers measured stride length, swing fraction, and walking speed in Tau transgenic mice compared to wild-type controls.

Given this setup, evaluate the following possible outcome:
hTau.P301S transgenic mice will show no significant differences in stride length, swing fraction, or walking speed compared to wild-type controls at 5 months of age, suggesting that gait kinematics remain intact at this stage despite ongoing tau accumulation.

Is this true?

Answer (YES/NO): NO